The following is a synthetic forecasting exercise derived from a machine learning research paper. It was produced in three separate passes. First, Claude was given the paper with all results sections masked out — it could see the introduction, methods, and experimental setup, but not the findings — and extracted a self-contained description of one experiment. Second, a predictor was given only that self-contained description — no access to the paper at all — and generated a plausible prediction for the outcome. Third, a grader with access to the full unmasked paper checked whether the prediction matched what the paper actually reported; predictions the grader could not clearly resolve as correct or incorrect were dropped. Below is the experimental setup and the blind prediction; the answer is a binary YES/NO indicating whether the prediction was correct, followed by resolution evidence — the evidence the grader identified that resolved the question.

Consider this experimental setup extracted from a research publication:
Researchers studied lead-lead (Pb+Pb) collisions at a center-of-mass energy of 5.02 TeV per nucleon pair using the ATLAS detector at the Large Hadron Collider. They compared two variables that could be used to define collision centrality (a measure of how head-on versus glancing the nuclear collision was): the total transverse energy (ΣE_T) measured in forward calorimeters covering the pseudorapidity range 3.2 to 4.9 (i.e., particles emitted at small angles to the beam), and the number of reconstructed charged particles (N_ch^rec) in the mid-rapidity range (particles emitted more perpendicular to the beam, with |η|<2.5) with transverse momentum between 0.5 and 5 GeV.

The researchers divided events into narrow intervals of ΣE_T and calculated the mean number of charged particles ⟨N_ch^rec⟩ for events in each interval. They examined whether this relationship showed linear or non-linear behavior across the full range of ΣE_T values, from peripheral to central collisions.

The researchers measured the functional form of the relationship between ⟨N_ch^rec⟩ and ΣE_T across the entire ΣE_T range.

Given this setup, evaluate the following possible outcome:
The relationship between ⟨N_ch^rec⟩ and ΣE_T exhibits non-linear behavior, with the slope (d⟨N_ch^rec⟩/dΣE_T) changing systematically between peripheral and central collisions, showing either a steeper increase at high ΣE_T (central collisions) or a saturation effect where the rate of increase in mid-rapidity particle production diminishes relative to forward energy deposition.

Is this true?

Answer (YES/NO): NO